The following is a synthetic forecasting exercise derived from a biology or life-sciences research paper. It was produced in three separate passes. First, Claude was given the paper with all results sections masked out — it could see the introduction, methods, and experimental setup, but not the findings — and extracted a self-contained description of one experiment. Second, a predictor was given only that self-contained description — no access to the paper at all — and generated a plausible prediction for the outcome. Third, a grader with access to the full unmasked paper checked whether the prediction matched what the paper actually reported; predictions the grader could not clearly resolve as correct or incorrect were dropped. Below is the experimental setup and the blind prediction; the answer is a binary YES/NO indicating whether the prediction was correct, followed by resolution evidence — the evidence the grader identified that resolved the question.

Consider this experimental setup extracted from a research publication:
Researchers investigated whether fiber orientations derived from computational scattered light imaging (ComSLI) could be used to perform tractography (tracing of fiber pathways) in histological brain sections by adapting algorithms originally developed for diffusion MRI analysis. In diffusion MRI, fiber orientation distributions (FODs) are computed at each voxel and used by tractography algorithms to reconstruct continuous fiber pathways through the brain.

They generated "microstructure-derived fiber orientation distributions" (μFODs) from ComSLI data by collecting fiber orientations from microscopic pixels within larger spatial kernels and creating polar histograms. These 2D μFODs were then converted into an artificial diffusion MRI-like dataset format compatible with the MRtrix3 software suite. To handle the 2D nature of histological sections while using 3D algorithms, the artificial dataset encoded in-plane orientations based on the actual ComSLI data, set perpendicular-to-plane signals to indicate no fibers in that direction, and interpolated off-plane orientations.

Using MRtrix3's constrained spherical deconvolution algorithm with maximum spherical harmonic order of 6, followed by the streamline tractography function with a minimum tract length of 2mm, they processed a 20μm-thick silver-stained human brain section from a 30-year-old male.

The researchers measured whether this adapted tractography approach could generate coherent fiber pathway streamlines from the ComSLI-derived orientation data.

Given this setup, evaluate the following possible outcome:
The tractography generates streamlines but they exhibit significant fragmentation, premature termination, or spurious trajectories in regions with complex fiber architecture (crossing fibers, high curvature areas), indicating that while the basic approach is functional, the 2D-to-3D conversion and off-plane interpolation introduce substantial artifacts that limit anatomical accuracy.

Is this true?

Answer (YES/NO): NO